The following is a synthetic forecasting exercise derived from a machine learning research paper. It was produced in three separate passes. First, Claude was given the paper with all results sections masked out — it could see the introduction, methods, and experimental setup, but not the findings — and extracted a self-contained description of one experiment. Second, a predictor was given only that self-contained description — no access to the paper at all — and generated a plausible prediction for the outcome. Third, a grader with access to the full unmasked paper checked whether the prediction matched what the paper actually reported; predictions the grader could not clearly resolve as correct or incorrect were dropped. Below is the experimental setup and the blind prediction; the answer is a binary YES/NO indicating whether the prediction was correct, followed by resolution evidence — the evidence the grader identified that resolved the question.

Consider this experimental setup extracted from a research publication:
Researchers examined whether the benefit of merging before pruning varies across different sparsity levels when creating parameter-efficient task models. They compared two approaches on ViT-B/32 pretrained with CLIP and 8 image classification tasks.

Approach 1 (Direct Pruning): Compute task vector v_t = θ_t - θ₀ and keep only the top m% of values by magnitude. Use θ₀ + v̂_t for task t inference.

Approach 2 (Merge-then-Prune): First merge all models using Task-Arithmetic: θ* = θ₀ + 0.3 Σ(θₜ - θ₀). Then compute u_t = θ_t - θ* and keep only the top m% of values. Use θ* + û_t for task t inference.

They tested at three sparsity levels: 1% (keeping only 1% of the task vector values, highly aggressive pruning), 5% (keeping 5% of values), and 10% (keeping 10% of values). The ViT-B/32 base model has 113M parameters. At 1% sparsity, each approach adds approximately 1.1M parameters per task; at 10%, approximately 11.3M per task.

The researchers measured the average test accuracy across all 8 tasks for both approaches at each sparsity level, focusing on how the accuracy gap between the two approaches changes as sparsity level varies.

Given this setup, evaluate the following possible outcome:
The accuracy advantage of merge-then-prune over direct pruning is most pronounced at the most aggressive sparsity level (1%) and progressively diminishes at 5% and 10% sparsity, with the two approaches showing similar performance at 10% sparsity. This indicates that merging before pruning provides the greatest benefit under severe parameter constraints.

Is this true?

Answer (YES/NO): YES